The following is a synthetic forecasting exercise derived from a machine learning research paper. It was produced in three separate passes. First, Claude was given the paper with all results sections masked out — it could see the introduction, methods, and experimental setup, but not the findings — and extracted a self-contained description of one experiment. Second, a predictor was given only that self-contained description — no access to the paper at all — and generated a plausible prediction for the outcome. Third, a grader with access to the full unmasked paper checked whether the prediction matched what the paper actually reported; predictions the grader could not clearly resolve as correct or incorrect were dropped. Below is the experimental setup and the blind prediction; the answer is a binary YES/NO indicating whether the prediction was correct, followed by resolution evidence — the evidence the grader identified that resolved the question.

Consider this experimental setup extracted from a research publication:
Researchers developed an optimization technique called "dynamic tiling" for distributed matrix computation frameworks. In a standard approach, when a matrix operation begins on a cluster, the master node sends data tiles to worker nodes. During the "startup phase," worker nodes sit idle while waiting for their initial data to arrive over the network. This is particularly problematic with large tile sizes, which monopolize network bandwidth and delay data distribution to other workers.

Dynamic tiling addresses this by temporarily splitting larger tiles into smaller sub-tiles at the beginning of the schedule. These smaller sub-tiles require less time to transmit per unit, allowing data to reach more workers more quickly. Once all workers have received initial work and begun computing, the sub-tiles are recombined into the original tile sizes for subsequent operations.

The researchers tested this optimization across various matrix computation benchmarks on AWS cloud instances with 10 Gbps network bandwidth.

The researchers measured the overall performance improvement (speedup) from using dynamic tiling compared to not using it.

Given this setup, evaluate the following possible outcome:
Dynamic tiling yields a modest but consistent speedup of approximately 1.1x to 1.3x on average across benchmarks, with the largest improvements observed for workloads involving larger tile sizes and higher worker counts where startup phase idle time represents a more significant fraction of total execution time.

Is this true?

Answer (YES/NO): NO